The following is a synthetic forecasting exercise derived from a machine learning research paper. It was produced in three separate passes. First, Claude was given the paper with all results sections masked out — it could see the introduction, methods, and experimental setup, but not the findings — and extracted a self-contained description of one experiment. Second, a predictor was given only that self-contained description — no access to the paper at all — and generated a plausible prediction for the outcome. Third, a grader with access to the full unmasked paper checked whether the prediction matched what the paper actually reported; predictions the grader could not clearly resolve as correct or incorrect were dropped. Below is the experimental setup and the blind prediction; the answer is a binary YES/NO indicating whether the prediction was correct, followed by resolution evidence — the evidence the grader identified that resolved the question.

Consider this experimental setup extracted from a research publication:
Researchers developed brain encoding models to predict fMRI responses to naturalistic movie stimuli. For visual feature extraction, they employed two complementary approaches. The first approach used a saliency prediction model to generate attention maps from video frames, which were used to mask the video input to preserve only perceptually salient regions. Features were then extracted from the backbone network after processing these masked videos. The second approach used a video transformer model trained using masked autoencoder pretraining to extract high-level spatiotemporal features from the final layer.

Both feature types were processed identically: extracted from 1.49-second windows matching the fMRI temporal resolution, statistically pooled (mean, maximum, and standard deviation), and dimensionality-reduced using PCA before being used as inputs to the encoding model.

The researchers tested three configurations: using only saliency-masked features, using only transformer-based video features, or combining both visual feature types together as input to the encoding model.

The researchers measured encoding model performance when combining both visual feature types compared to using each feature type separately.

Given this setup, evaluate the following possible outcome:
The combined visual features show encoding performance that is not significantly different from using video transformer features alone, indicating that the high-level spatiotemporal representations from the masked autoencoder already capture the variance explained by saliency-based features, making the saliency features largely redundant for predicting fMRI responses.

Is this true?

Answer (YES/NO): NO